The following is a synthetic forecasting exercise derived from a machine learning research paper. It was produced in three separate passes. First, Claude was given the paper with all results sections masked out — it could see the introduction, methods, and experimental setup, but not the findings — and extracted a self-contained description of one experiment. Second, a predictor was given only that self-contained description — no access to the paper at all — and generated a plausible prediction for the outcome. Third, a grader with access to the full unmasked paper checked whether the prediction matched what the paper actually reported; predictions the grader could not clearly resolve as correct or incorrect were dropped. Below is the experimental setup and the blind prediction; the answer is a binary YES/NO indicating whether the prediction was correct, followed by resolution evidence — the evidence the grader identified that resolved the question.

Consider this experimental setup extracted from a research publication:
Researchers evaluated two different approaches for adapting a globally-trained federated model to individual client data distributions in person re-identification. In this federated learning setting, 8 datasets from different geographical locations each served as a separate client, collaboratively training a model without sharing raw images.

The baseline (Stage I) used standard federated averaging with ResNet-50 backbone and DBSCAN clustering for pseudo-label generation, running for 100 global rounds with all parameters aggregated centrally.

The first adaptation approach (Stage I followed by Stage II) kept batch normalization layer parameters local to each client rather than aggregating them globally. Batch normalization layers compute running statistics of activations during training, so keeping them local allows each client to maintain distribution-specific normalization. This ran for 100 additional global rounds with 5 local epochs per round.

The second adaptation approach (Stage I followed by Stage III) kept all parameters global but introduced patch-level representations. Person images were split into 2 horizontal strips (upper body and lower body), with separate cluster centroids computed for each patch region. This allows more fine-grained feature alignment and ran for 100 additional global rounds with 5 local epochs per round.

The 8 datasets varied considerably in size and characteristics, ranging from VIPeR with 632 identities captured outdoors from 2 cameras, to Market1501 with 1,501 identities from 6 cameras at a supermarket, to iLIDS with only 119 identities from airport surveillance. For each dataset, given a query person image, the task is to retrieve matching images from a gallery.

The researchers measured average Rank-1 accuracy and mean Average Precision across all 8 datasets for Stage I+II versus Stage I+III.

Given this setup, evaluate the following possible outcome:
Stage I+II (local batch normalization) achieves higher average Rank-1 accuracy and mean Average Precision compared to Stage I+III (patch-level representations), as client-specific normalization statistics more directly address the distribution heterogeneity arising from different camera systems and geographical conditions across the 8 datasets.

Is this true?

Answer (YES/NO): YES